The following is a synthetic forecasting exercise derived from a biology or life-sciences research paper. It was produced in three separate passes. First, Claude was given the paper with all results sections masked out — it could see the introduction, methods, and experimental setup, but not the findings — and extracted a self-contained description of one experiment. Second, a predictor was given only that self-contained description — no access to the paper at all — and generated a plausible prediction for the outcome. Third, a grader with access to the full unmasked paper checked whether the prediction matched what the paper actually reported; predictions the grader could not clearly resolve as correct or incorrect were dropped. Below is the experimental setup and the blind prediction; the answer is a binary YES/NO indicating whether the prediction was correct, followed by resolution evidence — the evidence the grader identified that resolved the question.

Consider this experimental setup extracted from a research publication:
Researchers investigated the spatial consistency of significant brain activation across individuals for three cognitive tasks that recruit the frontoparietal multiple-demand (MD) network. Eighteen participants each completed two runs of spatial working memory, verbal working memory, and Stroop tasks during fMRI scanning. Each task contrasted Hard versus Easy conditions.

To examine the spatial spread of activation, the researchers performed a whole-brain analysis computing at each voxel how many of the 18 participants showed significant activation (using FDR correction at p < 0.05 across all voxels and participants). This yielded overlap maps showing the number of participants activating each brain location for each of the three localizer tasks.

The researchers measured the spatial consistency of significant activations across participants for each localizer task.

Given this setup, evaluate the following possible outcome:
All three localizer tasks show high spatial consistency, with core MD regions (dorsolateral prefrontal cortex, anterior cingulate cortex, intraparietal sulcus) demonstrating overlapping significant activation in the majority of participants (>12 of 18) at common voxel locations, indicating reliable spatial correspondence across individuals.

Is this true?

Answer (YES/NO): NO